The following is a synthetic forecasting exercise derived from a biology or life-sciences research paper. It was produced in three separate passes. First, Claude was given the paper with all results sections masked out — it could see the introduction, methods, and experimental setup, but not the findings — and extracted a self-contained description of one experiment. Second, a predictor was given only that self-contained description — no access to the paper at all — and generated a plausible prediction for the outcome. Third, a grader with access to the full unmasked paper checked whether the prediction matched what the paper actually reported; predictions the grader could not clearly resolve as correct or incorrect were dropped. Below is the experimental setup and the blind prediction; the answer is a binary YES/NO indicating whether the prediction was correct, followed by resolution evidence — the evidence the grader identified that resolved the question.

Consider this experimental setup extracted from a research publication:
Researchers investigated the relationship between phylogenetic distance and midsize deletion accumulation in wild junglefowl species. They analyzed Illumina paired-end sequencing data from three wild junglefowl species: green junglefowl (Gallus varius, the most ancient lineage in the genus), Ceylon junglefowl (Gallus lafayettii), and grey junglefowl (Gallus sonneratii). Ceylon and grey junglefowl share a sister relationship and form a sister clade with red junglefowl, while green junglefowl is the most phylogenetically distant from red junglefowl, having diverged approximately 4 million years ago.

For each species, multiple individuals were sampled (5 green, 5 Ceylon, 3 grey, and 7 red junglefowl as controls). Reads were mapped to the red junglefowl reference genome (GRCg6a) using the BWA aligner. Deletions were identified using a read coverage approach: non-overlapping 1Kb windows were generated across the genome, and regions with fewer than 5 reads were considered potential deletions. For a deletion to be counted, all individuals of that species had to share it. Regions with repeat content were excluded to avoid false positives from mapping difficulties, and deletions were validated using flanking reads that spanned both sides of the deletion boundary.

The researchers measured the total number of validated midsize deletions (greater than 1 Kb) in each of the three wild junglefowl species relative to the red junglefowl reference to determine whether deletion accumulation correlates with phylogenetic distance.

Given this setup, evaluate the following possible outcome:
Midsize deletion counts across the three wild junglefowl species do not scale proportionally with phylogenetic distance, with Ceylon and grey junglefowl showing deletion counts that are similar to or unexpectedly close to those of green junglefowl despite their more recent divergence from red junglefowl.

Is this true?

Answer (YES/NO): NO